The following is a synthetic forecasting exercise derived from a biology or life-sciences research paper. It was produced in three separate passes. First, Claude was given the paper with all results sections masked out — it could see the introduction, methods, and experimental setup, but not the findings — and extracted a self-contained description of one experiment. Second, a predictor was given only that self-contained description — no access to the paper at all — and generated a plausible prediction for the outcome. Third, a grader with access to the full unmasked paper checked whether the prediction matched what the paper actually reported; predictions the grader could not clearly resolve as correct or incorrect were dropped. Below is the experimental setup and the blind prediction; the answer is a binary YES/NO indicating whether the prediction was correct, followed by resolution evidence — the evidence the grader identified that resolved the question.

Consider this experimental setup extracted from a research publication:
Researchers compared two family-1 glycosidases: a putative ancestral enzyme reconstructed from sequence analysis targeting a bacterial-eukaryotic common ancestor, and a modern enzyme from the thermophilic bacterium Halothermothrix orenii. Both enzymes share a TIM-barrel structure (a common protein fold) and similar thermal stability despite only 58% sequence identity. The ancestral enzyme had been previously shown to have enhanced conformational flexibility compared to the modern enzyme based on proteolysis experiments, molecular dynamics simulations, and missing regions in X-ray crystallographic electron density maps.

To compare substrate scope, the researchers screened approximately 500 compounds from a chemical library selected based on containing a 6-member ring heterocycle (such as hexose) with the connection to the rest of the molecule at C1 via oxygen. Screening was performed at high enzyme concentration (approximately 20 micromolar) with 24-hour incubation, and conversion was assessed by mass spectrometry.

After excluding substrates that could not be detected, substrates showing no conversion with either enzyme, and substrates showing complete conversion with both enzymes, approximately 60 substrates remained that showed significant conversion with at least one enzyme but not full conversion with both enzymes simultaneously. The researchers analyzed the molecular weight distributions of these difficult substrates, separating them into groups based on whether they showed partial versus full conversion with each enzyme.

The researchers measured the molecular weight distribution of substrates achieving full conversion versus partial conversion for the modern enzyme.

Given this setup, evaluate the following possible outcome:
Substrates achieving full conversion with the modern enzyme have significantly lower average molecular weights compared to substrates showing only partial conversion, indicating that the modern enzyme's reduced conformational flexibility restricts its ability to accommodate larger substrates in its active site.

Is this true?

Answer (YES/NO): YES